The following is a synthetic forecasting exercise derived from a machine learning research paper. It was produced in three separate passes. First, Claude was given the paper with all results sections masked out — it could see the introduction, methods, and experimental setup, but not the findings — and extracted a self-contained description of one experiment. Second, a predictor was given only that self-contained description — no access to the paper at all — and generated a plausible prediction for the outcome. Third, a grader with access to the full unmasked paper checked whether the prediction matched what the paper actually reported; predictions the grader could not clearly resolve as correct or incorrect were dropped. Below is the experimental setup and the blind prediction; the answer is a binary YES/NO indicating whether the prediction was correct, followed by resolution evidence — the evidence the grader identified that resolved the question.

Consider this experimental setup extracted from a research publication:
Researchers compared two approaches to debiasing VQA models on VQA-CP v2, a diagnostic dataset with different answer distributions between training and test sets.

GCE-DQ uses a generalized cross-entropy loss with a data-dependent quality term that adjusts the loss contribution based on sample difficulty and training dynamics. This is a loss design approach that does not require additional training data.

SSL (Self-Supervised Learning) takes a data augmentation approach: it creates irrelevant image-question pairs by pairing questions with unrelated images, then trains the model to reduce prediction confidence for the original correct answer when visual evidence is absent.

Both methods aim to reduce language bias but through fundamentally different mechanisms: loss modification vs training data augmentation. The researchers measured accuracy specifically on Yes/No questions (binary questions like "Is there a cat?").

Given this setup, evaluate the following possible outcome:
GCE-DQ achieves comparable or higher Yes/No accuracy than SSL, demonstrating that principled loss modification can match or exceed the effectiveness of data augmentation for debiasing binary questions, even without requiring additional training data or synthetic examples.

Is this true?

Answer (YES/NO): YES